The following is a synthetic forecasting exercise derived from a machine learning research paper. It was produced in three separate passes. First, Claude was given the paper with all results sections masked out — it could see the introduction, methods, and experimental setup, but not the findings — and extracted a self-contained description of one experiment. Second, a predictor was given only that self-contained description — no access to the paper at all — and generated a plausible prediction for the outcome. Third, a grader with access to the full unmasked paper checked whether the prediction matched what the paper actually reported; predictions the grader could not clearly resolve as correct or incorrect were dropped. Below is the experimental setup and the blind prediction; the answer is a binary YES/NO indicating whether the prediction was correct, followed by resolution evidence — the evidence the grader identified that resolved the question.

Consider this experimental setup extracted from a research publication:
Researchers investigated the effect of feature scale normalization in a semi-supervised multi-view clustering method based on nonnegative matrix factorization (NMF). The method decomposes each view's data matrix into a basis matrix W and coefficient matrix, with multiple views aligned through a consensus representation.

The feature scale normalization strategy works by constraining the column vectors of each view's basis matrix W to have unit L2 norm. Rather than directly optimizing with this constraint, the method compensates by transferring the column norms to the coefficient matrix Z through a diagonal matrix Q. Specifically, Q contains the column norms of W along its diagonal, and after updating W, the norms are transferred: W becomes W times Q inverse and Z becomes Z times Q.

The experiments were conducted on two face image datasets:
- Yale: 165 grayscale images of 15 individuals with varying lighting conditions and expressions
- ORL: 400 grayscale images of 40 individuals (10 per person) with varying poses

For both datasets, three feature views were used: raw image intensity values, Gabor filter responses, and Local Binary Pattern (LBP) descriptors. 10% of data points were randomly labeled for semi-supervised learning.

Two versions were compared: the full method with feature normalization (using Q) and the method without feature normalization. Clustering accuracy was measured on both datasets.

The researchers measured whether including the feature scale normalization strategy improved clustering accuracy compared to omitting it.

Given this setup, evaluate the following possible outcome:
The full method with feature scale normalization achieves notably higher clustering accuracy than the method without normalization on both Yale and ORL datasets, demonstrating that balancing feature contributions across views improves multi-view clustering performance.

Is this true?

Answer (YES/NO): NO